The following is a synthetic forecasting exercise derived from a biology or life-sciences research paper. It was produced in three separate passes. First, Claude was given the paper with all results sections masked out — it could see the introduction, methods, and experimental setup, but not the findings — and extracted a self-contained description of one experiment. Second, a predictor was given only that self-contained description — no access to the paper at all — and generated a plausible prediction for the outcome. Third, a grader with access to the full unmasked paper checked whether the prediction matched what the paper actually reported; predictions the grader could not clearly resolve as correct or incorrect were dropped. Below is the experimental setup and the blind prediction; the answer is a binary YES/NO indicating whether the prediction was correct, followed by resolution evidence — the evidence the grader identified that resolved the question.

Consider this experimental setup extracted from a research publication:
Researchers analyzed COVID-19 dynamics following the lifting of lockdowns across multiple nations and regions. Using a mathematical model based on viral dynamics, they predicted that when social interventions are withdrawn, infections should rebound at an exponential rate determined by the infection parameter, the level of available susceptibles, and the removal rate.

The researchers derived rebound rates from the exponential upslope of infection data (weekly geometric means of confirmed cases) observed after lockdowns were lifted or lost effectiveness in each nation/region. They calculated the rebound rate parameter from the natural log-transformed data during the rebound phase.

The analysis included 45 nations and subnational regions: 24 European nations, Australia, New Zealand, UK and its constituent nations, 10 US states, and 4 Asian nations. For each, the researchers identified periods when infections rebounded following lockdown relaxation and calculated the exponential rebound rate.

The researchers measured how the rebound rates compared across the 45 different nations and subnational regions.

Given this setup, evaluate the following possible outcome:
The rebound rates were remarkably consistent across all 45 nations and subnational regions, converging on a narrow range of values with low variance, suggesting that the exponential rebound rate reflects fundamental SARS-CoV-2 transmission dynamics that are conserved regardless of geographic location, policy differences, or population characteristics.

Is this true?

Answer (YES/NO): YES